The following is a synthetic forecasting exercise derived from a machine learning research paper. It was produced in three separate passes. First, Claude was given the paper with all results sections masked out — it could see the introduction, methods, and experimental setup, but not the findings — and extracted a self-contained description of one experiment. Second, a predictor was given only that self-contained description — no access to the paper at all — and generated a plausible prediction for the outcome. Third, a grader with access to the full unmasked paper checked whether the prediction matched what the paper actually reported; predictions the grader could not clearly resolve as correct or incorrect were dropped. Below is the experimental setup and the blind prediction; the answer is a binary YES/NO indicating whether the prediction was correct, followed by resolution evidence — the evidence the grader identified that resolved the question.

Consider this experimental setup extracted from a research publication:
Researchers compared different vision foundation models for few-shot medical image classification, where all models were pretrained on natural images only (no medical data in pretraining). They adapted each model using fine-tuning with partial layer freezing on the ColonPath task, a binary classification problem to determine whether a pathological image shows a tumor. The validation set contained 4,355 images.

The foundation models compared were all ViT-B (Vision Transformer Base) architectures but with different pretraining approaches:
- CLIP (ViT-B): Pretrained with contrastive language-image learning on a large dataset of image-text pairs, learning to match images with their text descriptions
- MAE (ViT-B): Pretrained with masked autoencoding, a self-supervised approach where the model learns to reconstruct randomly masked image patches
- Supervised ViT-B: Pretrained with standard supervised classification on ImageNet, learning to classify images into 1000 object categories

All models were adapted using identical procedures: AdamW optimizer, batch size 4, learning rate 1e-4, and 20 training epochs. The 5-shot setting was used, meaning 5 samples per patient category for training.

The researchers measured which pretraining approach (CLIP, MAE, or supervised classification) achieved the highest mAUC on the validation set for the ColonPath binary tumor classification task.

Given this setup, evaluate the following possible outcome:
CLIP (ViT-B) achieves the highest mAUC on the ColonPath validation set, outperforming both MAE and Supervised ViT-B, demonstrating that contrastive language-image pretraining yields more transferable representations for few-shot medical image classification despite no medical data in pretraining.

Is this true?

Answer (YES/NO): NO